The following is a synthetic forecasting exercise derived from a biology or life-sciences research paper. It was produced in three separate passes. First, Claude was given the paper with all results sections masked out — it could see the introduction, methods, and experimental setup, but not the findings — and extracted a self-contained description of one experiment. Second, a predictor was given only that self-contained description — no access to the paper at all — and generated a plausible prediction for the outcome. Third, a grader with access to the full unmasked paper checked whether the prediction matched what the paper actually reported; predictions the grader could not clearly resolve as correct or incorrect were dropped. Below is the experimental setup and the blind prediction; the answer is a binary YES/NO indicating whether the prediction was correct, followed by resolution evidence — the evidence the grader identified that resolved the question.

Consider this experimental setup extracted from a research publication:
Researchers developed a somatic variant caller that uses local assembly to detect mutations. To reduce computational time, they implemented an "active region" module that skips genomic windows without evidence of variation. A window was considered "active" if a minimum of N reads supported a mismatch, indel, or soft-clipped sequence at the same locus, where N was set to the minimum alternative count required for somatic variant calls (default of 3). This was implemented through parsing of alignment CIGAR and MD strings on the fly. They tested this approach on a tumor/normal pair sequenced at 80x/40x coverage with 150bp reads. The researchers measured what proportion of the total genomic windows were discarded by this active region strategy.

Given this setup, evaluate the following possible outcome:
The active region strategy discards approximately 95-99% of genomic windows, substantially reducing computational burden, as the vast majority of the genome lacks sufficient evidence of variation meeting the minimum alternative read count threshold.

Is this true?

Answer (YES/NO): NO